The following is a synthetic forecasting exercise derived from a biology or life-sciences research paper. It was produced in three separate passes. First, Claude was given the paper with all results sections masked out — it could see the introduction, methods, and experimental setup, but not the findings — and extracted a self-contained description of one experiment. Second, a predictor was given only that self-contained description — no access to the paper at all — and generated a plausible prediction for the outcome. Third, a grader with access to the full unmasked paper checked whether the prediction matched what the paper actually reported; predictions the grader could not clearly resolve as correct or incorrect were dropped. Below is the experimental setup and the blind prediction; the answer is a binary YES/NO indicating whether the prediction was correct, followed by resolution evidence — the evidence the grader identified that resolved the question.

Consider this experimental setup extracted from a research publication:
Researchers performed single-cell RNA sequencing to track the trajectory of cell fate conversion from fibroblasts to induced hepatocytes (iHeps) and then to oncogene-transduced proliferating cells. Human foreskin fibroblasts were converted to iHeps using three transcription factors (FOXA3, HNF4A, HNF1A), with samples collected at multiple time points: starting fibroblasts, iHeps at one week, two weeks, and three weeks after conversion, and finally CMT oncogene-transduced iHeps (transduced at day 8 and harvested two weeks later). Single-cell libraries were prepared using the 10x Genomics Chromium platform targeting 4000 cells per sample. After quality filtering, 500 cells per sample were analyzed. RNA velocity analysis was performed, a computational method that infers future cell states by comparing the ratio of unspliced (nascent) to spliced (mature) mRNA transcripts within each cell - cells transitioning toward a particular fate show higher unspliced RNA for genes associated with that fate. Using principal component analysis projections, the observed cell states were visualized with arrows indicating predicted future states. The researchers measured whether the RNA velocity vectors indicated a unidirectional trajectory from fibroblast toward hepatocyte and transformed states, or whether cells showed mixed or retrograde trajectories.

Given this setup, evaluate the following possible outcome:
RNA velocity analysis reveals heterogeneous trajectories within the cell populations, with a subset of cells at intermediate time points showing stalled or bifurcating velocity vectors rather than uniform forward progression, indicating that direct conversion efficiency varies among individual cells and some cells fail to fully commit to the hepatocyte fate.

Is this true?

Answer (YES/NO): NO